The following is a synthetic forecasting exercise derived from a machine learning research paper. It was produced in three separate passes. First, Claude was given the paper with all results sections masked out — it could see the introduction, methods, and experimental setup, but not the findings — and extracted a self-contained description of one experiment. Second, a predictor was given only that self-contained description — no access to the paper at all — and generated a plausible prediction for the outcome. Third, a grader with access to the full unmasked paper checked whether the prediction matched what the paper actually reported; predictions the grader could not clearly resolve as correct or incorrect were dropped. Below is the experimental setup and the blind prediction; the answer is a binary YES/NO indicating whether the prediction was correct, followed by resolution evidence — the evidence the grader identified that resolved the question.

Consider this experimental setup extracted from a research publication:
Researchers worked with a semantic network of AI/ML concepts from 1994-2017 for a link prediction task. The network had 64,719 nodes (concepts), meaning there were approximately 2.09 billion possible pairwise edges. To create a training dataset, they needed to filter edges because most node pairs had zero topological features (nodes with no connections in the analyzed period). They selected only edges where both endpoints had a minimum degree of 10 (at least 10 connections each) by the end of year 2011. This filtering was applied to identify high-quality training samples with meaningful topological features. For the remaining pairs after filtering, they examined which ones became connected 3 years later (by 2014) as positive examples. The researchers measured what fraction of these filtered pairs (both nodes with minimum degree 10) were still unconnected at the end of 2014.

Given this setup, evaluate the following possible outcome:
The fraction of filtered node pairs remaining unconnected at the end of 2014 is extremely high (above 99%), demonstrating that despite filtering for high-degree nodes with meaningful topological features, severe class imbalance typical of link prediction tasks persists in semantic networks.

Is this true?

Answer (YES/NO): YES